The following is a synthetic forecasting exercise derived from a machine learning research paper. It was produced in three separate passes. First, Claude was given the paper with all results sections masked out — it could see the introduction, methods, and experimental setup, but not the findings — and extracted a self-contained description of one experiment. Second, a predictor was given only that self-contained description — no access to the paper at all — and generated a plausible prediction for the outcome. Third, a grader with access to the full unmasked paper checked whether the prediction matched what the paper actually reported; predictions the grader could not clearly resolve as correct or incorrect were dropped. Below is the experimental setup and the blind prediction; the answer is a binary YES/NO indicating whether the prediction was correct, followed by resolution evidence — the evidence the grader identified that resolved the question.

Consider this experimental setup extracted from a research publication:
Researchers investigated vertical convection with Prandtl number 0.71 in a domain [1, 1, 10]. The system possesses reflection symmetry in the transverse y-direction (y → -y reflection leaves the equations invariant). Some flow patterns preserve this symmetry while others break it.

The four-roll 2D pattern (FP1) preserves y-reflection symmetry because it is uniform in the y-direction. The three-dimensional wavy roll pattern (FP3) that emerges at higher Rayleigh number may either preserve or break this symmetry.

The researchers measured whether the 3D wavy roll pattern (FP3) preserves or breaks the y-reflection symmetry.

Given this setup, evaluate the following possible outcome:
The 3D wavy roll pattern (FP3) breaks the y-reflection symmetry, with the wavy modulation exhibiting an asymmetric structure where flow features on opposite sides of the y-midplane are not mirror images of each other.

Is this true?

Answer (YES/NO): NO